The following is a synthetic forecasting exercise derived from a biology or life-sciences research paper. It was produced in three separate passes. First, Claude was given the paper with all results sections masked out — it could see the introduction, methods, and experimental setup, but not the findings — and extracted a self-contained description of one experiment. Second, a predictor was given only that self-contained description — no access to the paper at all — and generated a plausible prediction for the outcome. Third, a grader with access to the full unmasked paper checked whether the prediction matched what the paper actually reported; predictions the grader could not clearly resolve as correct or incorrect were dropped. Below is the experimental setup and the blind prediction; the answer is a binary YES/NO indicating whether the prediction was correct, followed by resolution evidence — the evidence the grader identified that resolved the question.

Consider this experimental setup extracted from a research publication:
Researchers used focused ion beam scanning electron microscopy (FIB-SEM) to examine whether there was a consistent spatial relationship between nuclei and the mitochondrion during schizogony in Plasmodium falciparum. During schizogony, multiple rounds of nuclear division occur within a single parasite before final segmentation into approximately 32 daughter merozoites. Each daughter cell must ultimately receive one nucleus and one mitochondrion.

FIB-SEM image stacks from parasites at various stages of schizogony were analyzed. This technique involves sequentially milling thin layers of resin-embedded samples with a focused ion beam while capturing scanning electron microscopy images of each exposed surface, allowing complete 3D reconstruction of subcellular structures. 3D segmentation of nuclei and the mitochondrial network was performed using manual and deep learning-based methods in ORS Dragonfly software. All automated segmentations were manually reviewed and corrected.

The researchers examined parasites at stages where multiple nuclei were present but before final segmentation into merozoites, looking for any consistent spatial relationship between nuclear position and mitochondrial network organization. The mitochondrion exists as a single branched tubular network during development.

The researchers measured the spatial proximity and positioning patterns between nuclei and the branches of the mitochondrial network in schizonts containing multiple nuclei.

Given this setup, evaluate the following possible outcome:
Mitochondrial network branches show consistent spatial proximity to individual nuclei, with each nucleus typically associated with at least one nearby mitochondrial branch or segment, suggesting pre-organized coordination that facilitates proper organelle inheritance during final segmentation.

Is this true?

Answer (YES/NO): NO